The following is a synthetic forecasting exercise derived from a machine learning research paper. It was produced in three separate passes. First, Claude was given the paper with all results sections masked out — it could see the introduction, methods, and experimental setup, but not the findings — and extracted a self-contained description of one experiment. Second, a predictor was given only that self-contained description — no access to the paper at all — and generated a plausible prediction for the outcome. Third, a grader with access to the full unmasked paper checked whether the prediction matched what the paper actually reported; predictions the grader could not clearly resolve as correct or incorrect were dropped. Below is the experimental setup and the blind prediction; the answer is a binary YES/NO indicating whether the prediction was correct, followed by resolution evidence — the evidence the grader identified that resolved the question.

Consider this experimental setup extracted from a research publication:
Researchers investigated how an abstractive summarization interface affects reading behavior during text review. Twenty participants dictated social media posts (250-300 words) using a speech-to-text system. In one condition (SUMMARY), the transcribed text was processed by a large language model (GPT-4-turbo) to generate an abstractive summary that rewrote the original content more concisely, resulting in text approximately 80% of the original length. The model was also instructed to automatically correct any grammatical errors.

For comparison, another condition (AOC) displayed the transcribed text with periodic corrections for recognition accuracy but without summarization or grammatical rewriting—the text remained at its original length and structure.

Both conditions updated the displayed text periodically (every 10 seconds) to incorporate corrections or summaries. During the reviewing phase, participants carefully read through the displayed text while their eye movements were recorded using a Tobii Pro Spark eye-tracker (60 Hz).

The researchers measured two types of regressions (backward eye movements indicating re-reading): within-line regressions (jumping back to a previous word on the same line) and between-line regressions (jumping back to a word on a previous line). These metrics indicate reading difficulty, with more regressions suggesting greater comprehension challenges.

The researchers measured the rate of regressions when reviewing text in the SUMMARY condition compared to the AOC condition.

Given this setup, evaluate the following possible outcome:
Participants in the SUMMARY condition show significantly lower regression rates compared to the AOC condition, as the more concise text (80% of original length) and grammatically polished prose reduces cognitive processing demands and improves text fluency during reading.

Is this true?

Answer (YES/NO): YES